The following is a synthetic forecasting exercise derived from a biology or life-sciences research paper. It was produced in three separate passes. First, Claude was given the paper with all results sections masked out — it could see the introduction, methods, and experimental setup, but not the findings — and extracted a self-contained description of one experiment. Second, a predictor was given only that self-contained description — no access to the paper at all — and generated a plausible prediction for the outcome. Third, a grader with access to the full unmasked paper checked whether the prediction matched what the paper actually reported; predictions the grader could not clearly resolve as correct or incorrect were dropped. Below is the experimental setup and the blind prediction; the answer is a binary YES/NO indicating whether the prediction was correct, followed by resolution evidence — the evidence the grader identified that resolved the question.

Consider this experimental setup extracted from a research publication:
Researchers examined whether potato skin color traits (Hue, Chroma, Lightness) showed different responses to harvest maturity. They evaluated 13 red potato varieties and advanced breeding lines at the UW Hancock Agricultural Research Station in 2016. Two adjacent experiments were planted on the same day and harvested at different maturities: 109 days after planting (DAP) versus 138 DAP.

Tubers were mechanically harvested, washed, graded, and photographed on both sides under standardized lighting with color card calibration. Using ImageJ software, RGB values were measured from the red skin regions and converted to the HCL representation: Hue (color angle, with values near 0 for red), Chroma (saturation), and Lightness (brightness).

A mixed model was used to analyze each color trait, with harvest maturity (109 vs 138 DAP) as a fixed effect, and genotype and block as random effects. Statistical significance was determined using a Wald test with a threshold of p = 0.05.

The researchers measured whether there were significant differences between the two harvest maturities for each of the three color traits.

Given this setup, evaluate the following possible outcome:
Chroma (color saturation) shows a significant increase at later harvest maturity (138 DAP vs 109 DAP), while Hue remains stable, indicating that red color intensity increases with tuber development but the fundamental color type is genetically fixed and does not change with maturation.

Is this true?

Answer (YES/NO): YES